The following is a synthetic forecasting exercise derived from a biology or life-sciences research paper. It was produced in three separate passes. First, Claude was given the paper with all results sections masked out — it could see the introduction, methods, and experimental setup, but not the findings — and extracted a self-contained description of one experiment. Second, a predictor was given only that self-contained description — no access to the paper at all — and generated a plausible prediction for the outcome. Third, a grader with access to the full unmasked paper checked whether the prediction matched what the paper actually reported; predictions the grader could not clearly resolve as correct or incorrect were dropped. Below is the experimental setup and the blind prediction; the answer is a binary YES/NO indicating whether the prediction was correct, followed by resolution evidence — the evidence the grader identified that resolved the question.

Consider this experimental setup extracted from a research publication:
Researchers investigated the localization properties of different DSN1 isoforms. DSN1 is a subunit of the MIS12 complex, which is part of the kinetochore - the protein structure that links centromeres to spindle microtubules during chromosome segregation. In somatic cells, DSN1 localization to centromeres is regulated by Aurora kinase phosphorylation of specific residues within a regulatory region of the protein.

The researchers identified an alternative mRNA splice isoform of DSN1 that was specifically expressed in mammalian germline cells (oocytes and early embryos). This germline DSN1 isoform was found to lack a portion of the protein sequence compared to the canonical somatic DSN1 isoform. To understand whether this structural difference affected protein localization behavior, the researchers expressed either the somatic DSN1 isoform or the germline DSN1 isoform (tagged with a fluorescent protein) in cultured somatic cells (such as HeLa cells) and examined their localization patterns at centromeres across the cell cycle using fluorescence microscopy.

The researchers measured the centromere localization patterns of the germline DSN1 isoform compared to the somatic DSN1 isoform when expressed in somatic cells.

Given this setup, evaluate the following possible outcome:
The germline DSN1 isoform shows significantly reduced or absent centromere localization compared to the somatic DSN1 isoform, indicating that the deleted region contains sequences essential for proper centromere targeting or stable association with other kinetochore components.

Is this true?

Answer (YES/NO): NO